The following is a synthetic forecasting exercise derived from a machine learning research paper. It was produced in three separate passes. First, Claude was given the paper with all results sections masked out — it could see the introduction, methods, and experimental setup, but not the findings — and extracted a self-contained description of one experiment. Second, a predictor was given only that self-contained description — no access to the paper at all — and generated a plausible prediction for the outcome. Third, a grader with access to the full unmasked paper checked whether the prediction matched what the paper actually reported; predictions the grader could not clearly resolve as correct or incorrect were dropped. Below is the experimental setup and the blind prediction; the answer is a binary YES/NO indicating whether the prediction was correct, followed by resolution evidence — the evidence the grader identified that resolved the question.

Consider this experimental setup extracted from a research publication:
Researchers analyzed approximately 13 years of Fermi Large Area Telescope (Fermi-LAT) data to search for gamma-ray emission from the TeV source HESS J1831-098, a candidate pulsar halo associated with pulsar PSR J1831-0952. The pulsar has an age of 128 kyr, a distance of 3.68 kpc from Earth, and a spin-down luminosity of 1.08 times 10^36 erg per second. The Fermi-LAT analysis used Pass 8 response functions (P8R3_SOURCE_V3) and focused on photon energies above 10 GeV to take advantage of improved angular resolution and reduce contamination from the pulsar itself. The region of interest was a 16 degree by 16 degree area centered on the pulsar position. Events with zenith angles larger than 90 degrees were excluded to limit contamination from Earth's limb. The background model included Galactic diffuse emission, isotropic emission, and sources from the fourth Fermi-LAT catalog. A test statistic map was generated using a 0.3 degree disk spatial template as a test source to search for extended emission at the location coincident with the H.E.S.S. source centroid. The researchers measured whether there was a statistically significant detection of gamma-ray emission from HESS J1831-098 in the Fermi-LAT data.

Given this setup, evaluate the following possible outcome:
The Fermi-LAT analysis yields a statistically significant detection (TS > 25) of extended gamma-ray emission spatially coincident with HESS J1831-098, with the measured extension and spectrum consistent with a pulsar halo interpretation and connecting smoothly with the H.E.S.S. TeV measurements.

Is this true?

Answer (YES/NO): NO